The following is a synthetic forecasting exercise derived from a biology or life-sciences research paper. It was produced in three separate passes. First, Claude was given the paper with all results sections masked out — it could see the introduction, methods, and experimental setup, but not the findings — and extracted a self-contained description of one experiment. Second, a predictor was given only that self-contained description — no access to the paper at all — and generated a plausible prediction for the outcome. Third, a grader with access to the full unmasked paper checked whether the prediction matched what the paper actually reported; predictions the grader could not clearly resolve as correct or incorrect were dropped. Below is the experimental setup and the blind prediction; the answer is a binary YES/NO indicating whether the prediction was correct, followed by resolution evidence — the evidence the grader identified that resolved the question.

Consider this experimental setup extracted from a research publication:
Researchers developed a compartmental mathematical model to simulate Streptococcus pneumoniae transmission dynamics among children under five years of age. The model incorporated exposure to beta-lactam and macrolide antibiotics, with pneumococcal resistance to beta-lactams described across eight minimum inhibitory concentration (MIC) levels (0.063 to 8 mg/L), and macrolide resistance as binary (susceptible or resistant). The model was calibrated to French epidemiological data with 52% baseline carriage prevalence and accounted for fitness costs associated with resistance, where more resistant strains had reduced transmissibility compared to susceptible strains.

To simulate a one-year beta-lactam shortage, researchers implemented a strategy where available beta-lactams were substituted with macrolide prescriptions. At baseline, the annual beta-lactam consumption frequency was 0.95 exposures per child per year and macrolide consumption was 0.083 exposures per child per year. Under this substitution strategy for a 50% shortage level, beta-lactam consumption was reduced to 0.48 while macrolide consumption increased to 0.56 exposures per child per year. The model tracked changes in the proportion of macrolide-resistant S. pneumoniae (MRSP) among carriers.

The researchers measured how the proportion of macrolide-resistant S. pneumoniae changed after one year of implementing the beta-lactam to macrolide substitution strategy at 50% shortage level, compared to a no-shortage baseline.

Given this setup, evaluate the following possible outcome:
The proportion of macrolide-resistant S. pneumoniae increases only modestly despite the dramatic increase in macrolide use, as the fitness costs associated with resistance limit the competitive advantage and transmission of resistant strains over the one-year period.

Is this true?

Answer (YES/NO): NO